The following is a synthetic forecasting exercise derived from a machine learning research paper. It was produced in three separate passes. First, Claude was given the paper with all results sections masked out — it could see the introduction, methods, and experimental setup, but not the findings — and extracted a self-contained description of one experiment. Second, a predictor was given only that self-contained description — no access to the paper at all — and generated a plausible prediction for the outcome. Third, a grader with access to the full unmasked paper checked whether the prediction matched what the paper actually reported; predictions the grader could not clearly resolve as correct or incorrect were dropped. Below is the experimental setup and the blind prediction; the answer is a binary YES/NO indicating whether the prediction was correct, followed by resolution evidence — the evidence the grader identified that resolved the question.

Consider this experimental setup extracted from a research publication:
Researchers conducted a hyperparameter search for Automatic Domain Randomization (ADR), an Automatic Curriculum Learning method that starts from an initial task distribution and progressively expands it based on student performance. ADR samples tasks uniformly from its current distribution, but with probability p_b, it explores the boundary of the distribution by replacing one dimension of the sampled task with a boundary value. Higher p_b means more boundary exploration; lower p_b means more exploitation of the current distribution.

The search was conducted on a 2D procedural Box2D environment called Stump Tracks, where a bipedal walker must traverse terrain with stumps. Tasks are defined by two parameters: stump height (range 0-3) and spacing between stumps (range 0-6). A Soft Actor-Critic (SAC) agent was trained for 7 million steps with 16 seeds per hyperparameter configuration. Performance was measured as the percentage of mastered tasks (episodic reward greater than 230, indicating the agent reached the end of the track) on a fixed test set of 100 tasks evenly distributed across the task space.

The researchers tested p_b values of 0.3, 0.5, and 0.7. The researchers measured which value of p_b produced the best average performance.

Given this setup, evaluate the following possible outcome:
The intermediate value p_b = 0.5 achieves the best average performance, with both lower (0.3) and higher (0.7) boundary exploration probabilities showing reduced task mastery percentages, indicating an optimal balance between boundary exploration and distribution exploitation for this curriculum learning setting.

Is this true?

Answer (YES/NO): NO